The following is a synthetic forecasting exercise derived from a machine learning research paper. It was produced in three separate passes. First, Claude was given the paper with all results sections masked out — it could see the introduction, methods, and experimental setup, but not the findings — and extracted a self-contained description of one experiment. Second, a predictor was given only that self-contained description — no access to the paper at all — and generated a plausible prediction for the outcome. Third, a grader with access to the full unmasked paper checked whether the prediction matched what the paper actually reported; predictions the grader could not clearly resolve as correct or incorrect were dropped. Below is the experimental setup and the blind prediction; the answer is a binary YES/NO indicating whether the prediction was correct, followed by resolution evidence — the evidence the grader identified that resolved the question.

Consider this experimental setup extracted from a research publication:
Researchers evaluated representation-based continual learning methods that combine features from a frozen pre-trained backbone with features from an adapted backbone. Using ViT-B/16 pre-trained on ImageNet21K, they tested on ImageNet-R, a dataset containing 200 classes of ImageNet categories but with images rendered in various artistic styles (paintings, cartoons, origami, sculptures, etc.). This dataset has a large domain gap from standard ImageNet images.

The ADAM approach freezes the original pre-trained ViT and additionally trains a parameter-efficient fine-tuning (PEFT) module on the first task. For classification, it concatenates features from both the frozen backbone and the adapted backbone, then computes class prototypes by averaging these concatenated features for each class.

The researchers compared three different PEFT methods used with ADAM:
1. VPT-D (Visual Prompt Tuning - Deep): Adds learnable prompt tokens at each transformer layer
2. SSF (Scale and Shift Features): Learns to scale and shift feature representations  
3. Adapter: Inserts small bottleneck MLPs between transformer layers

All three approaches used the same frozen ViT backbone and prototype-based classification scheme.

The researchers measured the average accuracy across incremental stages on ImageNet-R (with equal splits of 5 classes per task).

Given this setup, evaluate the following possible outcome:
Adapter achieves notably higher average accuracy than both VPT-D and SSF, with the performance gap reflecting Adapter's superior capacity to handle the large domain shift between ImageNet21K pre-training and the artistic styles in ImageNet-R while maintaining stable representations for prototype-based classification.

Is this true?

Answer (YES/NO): YES